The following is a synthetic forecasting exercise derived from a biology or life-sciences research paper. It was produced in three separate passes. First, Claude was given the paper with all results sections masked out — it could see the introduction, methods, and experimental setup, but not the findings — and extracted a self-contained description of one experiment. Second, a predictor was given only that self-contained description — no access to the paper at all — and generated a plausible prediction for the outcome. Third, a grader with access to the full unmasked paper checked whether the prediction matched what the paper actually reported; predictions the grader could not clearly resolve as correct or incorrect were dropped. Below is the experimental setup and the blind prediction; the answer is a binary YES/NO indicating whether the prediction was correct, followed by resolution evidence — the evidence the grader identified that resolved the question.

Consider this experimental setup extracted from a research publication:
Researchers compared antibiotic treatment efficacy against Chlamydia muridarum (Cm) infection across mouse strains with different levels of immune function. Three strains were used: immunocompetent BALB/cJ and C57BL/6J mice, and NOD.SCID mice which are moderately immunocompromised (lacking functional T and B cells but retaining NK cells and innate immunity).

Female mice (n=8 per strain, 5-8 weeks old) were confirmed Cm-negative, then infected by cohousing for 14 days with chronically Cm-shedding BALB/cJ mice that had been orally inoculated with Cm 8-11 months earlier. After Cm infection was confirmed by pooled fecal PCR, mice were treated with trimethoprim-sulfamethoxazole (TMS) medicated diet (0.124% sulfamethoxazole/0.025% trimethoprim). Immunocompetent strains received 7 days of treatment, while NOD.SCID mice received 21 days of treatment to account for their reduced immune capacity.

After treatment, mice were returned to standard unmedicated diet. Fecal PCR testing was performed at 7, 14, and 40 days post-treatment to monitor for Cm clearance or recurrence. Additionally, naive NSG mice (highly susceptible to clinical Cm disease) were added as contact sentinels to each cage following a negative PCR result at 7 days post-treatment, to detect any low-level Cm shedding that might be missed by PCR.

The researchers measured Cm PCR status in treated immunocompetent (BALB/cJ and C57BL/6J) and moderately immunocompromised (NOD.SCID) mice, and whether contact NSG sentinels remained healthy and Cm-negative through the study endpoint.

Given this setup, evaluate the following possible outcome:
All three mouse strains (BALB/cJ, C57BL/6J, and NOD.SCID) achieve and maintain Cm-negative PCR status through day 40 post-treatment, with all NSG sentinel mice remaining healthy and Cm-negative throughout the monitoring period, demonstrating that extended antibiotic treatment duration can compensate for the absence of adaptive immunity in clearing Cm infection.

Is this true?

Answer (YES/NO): YES